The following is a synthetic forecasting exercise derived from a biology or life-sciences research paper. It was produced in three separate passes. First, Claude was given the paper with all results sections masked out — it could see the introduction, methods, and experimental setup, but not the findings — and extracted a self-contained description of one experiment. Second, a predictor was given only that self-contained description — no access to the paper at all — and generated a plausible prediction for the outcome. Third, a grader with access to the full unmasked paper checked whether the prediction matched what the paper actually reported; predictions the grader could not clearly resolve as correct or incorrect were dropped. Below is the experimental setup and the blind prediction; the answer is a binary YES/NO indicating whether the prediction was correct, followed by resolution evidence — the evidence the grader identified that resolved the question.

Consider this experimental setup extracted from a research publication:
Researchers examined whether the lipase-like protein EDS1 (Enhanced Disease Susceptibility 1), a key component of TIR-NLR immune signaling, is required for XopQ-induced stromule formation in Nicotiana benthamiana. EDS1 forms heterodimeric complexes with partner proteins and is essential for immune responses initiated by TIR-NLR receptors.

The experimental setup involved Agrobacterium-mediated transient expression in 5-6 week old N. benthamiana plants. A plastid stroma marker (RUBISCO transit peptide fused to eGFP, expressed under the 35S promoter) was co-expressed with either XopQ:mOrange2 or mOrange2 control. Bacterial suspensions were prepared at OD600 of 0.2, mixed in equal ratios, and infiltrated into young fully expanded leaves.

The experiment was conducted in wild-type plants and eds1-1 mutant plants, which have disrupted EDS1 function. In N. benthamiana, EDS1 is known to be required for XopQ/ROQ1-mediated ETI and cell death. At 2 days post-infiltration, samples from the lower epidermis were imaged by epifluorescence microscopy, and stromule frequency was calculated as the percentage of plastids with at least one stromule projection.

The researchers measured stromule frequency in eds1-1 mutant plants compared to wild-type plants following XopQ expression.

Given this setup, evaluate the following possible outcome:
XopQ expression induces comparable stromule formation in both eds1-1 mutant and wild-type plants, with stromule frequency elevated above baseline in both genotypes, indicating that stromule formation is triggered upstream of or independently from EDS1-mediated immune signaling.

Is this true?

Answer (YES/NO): NO